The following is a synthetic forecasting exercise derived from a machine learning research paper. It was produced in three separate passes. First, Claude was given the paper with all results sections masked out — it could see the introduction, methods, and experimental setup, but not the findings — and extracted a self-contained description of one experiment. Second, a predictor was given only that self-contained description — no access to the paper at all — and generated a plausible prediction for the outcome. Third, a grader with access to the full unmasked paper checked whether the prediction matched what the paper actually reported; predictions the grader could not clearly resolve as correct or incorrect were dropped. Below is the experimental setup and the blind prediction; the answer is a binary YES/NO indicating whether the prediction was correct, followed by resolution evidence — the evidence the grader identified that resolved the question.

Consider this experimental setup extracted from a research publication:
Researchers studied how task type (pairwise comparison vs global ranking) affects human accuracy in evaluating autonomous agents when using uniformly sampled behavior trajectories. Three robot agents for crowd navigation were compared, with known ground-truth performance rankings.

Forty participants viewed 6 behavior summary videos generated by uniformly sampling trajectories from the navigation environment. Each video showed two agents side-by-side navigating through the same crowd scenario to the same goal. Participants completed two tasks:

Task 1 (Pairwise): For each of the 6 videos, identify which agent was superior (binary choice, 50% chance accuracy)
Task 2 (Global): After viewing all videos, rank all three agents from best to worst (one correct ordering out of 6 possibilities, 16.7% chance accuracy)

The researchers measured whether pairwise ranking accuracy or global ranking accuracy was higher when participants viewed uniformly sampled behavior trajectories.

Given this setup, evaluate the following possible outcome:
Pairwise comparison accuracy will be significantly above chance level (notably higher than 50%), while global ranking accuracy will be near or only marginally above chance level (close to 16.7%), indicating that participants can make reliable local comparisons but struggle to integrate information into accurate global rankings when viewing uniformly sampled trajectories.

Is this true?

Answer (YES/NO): NO